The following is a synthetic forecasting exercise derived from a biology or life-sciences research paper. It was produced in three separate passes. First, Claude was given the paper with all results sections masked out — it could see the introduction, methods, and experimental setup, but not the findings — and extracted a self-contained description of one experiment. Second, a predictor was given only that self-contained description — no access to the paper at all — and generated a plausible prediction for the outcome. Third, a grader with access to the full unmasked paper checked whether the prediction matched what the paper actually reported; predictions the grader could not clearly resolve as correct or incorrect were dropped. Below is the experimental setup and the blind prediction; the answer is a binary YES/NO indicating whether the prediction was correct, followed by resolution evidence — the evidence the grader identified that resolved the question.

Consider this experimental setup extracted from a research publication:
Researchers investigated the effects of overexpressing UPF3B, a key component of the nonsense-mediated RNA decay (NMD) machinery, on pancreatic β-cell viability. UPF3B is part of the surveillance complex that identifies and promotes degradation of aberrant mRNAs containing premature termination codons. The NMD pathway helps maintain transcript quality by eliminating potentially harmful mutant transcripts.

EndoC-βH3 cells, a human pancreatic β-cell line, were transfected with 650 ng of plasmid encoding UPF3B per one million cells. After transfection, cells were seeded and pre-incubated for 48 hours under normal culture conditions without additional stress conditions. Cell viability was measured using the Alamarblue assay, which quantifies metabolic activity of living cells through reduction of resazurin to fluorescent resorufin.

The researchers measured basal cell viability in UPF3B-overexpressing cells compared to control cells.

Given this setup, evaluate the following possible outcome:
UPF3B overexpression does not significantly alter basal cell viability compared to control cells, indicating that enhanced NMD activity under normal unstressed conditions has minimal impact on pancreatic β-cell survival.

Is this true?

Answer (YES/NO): NO